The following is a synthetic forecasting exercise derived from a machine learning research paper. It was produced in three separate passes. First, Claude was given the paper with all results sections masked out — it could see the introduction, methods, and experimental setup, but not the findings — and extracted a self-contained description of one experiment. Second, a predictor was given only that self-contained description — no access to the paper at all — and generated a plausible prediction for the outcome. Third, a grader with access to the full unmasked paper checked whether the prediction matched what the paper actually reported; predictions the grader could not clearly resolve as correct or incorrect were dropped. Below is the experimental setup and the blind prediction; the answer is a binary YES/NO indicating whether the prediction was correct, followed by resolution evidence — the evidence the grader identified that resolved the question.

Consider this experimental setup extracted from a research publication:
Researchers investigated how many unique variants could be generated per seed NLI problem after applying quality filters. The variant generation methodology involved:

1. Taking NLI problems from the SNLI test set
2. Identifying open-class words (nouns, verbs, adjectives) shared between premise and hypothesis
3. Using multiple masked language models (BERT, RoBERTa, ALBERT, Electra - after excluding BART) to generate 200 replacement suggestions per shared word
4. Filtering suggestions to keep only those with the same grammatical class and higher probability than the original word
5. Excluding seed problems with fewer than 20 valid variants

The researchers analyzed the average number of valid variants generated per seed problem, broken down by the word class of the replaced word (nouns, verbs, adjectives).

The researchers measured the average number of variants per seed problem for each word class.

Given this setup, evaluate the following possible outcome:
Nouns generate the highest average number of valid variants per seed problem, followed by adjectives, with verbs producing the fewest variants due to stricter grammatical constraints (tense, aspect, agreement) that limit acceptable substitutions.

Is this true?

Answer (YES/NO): NO